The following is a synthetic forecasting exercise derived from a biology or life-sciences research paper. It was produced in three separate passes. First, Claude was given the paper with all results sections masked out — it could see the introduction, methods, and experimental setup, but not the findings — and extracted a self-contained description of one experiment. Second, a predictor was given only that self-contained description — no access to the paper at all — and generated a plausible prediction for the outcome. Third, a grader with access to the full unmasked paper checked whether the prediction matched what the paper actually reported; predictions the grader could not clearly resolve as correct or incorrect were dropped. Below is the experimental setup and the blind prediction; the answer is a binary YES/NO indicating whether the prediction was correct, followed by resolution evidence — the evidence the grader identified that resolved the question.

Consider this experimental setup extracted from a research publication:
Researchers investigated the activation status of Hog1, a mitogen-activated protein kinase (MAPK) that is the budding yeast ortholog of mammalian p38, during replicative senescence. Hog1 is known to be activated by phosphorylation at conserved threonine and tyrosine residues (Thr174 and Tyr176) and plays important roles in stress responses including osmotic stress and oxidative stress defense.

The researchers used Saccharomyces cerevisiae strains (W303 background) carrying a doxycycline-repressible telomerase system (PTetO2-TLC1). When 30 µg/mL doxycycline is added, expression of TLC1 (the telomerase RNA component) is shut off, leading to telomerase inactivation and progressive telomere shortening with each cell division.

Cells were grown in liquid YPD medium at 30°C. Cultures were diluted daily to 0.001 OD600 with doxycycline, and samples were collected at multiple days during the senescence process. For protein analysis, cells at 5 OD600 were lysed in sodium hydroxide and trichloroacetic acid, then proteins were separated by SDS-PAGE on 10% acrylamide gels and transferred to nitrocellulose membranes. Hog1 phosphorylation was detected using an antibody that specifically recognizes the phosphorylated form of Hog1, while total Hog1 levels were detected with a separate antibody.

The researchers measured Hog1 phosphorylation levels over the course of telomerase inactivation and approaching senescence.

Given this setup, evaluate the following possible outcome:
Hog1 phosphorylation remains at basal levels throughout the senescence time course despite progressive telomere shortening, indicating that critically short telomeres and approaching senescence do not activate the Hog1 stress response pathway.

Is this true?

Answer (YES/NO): NO